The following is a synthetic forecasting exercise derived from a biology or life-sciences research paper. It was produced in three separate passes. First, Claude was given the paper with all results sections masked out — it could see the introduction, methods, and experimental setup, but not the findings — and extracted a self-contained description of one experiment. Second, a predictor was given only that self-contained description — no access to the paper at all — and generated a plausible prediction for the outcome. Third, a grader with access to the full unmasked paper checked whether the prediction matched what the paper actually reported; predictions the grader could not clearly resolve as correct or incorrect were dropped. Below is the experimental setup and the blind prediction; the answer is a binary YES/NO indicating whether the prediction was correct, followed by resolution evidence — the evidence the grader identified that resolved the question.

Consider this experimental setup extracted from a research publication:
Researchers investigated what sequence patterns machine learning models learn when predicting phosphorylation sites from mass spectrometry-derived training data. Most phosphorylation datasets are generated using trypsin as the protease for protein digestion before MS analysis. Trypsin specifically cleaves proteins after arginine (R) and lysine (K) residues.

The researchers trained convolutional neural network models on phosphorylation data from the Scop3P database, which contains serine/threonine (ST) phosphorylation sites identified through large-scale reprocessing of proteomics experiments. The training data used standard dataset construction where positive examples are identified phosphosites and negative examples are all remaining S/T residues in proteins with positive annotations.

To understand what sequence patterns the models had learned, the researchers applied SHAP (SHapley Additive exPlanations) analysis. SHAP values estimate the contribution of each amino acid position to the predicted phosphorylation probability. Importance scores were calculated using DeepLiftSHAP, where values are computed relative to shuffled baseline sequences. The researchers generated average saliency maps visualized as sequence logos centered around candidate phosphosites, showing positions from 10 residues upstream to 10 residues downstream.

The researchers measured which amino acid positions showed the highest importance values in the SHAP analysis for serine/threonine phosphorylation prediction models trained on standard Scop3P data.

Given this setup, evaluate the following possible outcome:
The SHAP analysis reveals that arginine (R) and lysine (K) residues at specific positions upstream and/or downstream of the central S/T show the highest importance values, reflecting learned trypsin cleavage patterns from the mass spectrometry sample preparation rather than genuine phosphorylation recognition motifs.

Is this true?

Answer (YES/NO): NO